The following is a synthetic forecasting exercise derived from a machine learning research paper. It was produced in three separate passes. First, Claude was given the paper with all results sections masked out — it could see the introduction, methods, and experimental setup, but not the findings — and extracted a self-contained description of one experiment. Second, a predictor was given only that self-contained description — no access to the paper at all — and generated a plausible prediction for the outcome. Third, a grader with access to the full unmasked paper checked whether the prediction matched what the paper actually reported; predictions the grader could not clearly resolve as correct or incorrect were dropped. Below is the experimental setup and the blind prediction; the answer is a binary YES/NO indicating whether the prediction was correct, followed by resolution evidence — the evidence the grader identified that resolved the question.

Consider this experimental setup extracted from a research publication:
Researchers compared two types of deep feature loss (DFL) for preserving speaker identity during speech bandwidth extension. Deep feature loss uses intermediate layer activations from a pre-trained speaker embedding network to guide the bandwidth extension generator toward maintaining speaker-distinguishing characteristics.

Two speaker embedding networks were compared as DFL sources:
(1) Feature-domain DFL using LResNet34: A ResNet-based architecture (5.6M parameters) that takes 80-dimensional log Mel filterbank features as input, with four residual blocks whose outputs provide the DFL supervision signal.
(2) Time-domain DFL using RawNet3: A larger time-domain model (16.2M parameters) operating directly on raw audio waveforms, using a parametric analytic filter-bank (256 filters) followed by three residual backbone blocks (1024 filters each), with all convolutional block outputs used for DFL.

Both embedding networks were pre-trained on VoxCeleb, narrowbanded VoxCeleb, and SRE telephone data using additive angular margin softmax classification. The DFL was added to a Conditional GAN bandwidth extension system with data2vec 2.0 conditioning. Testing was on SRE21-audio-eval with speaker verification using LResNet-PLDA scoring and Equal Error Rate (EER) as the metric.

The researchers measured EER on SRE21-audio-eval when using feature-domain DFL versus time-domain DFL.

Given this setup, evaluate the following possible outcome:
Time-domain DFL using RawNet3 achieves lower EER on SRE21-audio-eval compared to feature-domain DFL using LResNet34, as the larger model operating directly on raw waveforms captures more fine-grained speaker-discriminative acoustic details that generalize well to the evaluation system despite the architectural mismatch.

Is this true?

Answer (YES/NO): YES